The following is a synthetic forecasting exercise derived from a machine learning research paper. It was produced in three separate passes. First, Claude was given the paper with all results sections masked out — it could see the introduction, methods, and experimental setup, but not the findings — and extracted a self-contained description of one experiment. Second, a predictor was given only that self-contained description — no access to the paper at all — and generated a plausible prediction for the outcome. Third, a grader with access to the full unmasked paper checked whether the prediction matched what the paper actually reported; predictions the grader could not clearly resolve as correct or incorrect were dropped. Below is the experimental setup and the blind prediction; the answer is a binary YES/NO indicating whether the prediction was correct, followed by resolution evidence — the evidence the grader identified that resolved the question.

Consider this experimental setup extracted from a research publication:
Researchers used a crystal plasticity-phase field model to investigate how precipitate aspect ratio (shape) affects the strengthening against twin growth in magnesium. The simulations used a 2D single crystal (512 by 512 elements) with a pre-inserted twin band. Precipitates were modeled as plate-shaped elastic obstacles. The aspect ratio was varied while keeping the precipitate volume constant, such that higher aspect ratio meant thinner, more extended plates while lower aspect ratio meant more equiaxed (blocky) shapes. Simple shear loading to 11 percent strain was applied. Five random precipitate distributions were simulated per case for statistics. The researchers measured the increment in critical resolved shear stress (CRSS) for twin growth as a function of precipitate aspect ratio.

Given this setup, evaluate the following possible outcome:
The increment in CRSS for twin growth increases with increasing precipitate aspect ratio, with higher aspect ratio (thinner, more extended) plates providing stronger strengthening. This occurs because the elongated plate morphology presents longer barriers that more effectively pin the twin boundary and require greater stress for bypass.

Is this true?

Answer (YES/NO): YES